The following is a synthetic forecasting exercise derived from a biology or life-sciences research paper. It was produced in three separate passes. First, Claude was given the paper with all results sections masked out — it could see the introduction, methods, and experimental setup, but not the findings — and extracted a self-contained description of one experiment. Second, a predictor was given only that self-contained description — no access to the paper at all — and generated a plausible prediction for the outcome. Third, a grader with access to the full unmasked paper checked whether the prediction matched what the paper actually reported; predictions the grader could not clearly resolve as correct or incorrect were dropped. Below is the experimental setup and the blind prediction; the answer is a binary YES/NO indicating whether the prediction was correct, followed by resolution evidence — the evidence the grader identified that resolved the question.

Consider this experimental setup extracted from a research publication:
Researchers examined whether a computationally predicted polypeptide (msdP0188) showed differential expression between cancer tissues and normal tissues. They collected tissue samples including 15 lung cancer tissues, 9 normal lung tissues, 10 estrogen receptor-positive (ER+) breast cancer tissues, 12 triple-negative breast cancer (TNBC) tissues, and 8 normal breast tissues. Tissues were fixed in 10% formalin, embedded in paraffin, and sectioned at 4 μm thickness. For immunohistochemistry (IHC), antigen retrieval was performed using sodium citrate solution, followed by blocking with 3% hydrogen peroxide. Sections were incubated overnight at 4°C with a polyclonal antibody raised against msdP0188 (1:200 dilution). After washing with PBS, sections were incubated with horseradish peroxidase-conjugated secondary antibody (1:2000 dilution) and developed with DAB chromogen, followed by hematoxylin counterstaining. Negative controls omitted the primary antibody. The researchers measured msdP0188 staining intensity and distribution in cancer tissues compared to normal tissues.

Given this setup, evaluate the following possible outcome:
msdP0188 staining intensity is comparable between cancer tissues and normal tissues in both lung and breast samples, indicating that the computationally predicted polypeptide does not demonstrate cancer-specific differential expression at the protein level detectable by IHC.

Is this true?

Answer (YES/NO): NO